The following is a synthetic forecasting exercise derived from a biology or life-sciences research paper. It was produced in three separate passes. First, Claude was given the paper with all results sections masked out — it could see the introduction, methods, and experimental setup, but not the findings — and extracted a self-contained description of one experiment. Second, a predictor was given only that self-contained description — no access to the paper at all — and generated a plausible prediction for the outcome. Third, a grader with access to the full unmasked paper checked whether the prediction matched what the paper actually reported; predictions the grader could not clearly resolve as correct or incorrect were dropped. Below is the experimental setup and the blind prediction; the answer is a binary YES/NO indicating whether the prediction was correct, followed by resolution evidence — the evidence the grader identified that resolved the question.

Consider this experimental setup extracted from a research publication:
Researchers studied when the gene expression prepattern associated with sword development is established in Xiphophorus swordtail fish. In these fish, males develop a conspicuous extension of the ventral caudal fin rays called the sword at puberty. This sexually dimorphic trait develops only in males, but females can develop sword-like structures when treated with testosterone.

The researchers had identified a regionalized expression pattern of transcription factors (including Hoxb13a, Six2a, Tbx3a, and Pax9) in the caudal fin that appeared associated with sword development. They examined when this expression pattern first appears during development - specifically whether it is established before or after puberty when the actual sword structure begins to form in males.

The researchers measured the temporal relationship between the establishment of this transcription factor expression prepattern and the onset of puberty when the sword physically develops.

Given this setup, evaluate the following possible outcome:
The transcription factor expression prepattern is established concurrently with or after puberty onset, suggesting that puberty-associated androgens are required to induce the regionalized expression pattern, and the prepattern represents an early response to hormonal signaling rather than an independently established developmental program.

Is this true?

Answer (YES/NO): NO